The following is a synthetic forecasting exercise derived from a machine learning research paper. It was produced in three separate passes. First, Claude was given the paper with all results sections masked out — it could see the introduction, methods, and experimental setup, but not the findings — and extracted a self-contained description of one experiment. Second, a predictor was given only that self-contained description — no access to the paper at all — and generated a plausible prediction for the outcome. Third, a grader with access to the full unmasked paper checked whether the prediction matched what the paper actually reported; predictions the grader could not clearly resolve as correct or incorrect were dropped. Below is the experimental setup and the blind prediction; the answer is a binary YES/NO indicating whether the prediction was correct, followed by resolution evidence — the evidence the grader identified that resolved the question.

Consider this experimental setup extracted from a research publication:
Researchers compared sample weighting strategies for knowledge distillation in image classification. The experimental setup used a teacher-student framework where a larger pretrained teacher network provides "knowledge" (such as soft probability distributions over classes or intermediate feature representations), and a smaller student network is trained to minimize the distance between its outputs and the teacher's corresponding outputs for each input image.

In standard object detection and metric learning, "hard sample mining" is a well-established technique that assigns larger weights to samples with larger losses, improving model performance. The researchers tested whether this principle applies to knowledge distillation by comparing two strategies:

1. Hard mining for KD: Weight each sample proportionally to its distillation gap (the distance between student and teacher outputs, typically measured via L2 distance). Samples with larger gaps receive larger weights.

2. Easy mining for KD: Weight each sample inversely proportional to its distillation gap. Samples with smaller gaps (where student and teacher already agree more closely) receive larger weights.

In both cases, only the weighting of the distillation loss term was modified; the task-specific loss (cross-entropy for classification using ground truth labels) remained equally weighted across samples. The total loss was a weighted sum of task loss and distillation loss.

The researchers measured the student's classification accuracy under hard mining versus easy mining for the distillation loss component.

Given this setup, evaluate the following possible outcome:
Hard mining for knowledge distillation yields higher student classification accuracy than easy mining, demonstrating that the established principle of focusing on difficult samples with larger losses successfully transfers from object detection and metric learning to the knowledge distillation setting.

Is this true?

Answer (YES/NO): NO